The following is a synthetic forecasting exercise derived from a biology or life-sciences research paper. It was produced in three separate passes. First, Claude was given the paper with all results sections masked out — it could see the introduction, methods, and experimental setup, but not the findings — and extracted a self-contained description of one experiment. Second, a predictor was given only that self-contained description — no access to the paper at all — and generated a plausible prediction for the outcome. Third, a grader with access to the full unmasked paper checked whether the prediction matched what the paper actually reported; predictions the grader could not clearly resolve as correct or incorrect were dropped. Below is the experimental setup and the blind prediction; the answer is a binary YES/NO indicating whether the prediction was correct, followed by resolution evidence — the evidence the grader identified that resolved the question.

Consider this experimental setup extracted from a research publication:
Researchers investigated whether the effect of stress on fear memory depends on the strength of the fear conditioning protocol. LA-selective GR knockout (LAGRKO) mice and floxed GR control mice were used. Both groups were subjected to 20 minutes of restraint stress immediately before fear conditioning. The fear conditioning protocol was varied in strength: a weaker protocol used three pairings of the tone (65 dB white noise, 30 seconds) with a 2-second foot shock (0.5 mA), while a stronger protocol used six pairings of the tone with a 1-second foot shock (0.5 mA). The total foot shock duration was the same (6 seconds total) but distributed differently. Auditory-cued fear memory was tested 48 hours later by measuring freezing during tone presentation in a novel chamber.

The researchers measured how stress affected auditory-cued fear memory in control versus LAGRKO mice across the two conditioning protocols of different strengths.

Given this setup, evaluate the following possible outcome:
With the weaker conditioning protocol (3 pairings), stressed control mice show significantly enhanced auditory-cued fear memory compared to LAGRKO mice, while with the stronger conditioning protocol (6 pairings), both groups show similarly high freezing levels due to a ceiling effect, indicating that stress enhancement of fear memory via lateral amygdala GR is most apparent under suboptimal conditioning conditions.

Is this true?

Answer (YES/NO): NO